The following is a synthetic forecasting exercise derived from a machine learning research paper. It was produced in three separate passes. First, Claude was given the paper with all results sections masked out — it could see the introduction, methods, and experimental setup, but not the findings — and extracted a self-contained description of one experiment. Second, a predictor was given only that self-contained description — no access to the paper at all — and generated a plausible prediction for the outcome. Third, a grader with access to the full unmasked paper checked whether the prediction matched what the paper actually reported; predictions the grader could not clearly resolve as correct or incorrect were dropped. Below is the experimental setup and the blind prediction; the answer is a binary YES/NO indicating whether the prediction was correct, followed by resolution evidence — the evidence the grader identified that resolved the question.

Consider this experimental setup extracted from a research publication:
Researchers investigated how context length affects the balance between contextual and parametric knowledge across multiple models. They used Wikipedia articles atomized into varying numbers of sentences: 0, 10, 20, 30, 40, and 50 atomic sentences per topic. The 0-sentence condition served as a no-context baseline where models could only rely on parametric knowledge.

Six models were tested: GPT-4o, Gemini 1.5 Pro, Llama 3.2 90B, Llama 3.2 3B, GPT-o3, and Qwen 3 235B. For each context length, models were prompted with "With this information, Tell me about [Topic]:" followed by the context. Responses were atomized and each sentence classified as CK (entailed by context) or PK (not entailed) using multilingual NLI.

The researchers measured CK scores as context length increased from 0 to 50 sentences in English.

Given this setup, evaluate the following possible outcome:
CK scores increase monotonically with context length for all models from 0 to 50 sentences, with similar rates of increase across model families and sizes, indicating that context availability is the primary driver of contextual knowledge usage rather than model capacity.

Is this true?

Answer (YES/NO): NO